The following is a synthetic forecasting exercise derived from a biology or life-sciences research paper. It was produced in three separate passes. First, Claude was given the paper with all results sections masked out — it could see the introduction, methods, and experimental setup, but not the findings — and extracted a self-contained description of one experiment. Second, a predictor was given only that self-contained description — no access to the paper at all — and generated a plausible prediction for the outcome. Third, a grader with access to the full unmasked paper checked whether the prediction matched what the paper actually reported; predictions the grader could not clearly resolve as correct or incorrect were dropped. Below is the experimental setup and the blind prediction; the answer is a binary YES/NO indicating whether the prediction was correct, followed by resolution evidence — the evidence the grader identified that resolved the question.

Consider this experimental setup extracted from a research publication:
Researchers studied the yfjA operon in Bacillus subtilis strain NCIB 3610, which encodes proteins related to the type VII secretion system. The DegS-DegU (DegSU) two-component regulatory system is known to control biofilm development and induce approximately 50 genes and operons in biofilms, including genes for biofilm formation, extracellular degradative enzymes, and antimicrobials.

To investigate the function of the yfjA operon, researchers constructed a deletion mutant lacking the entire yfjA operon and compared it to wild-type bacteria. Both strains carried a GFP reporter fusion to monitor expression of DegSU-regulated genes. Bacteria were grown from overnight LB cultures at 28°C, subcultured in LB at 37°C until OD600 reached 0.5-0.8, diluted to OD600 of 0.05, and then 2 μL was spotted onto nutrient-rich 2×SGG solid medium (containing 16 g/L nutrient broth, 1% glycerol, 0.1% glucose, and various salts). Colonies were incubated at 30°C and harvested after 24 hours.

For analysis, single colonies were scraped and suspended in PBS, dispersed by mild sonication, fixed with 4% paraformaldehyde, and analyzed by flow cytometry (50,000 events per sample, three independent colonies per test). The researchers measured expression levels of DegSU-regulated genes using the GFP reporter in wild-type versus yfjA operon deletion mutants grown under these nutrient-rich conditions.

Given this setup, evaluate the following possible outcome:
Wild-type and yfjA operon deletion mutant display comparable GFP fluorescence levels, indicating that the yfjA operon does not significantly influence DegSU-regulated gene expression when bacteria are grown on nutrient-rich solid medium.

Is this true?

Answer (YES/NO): NO